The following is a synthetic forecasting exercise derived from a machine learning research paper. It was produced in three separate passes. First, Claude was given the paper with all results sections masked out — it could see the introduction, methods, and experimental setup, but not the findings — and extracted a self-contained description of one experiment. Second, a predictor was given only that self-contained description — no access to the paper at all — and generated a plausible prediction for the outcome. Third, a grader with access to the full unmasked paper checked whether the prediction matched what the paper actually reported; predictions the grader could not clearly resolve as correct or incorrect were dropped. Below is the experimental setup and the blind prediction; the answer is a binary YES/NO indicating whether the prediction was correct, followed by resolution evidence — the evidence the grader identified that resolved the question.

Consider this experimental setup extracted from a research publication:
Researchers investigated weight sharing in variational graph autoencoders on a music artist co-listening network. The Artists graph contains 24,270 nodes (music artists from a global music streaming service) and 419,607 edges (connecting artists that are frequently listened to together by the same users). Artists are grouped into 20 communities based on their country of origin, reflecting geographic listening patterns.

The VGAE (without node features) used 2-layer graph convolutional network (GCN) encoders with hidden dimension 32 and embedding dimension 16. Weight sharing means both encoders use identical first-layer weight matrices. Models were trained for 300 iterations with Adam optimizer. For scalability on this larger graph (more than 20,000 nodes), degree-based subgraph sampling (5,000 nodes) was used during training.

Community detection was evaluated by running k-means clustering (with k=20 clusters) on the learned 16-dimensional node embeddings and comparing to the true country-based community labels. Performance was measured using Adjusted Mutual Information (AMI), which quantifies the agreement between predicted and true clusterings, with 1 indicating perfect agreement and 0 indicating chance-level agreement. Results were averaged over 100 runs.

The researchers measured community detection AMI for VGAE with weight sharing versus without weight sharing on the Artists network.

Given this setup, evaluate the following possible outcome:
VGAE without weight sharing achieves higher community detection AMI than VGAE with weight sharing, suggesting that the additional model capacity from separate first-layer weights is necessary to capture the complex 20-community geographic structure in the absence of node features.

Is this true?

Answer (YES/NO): NO